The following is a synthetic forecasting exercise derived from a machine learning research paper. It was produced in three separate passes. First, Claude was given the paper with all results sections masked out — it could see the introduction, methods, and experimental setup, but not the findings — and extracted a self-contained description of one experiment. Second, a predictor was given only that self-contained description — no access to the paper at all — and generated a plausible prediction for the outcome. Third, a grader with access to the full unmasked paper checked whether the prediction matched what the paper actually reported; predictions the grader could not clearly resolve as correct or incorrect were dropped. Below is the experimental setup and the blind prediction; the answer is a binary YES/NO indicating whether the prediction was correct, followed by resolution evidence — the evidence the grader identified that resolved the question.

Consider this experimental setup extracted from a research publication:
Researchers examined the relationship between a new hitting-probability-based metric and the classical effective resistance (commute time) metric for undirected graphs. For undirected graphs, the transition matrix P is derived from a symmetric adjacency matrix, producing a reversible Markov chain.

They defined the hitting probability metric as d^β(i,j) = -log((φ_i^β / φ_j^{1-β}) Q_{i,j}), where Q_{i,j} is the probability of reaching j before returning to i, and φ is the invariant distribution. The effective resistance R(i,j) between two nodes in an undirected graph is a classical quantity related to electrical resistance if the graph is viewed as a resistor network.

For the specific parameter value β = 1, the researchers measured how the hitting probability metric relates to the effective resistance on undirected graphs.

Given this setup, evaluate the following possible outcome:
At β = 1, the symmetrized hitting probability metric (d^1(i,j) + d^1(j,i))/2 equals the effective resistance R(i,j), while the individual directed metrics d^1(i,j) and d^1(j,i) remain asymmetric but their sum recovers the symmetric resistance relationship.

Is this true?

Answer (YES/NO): NO